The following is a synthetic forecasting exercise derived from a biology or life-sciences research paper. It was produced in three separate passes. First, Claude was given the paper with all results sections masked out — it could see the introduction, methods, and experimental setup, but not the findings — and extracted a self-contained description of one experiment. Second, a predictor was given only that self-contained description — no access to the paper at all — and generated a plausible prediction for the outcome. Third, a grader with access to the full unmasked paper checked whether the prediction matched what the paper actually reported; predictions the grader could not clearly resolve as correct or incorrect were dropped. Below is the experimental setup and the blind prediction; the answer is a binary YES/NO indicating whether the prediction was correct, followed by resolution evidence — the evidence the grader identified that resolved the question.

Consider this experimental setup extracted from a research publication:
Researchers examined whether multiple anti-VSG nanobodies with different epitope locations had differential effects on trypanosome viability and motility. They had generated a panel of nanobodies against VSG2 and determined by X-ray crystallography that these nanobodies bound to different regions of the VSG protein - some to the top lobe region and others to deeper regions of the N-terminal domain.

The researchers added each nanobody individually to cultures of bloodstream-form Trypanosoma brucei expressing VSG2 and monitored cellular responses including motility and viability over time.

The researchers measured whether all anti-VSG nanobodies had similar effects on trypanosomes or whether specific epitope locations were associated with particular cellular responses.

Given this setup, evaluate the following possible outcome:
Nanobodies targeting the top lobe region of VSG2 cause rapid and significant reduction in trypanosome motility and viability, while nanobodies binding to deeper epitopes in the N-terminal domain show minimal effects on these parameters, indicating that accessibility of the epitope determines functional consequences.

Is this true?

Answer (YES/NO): NO